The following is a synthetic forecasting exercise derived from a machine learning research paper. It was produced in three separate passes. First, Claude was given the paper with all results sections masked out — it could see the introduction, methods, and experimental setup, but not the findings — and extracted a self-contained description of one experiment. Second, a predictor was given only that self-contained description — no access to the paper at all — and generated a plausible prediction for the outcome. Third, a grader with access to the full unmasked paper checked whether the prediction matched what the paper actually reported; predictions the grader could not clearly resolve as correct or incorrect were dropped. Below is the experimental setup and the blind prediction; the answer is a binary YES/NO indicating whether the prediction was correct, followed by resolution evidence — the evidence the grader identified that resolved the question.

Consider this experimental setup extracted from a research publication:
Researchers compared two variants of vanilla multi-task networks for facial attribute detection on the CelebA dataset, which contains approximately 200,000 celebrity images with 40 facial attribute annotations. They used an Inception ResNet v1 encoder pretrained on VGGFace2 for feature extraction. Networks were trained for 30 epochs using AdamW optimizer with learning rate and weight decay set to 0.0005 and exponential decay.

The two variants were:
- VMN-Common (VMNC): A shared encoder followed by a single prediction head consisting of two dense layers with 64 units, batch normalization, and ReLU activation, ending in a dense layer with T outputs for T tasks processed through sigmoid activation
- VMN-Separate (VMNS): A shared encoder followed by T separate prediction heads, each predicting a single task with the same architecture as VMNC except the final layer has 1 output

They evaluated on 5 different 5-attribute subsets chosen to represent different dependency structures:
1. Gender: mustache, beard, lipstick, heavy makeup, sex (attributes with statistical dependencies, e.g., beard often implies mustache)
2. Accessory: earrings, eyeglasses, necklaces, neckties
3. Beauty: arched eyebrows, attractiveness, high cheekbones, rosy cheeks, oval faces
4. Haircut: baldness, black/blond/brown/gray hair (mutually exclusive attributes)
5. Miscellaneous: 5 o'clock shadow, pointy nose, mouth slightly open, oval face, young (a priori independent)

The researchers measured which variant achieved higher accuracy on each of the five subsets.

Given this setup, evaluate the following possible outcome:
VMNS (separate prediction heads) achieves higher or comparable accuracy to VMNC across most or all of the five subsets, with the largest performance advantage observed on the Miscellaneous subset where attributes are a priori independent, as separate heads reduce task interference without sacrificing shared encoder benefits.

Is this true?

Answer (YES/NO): NO